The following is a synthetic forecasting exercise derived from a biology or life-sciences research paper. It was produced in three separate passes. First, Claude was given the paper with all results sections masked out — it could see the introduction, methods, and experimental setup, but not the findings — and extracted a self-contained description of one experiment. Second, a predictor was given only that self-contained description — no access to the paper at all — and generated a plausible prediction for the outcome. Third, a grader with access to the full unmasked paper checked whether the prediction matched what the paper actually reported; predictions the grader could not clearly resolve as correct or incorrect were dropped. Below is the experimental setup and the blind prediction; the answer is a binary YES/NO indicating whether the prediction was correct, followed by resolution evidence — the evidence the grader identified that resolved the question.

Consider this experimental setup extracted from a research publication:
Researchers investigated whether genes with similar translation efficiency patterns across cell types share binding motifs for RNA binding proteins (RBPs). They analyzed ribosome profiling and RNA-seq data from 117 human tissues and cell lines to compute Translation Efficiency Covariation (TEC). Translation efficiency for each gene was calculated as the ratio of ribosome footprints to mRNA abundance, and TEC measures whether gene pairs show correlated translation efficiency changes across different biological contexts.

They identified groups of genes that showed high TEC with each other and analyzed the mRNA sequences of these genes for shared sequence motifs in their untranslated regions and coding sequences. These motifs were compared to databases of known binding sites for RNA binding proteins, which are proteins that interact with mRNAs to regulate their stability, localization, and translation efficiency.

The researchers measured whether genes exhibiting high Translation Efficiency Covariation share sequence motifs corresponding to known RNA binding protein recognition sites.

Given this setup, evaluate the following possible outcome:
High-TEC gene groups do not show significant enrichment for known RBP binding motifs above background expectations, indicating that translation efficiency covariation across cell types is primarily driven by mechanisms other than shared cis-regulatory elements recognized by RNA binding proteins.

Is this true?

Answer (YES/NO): NO